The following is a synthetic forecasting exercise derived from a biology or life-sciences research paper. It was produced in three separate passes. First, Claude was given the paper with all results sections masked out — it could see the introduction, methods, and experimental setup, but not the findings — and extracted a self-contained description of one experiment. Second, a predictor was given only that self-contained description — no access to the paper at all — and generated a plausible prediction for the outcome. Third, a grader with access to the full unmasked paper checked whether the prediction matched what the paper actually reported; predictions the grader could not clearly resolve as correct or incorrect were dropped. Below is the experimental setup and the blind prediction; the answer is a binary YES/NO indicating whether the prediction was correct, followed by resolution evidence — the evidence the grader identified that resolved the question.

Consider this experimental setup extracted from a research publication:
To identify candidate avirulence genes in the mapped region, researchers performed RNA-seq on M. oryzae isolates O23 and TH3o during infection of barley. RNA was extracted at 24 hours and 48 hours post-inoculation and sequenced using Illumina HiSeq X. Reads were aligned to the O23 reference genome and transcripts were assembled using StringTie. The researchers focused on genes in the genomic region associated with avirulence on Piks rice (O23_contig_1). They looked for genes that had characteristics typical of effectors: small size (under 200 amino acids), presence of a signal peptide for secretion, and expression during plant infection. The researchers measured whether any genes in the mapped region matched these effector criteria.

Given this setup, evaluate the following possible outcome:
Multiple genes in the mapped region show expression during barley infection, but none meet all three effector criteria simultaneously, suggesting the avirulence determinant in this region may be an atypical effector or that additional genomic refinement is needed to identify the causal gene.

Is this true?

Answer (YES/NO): NO